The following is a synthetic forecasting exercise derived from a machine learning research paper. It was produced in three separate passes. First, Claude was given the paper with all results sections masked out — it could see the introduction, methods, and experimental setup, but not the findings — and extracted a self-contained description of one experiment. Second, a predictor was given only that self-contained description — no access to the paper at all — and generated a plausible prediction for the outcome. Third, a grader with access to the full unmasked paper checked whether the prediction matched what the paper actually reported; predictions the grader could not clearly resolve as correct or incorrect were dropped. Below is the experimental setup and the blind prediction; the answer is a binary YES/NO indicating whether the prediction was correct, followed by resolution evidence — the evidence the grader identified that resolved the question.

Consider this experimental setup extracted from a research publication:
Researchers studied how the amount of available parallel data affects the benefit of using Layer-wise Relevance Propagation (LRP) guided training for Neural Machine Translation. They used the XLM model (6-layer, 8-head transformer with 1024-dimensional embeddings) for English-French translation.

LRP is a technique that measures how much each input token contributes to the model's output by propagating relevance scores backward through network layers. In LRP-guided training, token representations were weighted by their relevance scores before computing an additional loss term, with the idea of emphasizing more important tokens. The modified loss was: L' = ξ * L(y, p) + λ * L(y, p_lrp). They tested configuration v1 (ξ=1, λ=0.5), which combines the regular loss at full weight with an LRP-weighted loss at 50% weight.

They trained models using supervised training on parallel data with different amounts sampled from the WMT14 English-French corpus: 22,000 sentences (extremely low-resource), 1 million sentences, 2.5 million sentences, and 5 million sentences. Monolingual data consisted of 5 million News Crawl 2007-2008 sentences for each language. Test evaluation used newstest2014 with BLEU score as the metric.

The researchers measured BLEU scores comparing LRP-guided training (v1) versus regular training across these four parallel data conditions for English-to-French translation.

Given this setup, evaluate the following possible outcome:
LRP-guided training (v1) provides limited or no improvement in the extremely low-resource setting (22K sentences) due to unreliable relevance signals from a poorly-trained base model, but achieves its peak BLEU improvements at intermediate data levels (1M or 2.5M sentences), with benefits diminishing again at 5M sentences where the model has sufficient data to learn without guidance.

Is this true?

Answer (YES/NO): NO